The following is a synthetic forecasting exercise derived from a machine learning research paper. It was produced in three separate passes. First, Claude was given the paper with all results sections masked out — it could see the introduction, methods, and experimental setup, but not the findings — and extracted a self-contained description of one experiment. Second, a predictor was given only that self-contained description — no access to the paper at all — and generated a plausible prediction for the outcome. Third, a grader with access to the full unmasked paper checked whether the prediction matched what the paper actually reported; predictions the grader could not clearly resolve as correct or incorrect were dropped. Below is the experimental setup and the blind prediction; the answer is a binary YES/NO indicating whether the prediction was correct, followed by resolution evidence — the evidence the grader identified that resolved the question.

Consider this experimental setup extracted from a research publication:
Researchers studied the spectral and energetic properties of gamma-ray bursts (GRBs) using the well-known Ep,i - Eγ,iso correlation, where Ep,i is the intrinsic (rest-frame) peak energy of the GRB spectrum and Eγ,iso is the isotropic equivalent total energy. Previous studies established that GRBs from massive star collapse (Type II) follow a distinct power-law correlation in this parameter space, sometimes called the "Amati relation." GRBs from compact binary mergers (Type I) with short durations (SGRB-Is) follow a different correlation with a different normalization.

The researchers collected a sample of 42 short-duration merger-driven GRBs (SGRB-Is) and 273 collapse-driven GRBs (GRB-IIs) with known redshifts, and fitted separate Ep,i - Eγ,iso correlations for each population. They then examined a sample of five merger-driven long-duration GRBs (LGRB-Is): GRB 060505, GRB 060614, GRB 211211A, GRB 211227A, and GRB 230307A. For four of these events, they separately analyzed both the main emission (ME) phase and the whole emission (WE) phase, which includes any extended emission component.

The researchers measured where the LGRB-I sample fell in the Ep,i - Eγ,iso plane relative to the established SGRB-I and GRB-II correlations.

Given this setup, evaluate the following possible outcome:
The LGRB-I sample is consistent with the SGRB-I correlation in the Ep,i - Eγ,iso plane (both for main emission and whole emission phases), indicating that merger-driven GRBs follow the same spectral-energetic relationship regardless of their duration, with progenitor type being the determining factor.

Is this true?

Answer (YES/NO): NO